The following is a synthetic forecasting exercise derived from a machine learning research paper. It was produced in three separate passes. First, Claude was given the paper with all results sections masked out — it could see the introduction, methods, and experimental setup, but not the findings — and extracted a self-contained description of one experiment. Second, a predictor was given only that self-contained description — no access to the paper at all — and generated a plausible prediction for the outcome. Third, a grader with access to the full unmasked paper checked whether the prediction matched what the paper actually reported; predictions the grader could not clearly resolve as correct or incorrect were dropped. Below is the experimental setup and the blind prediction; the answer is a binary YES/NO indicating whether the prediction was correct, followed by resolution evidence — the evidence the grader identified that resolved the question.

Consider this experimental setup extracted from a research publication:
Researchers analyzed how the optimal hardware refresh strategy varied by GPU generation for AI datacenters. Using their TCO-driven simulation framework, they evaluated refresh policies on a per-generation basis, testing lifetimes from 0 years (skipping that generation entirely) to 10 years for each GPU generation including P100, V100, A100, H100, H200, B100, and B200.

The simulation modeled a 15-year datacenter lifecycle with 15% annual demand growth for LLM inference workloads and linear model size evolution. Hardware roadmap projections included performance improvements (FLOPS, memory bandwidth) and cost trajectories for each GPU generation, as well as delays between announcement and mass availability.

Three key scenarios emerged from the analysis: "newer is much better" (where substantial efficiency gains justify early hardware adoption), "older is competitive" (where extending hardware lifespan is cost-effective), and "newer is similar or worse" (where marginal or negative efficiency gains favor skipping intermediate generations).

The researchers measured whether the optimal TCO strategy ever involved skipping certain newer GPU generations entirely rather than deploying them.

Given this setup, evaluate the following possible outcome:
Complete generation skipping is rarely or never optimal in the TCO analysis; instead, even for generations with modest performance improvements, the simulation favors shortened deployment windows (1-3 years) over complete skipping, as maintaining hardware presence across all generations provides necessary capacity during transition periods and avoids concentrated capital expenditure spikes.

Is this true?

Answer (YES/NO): NO